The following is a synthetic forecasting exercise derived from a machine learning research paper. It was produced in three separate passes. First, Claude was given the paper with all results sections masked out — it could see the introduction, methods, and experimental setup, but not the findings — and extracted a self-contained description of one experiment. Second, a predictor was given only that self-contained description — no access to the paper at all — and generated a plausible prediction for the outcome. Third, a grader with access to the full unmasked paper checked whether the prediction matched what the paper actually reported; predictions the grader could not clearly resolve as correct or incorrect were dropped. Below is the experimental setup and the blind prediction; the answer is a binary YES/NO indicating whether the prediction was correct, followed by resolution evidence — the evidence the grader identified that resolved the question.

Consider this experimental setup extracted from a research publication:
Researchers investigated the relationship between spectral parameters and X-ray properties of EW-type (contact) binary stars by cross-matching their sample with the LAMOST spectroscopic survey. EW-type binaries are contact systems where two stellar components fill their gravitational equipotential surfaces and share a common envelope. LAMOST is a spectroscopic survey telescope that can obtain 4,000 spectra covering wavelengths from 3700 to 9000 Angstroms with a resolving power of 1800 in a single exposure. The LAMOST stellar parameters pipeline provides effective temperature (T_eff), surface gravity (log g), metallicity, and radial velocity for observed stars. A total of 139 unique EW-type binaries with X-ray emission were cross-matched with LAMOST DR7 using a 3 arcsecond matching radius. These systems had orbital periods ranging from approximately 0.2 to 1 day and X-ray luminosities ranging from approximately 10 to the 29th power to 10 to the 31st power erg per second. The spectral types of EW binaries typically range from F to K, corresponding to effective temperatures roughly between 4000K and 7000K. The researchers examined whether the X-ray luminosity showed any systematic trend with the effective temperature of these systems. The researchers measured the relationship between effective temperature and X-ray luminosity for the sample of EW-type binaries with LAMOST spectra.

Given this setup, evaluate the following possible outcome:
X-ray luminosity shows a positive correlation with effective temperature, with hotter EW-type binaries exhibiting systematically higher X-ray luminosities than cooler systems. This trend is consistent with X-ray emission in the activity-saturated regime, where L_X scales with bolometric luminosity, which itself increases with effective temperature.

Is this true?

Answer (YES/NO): NO